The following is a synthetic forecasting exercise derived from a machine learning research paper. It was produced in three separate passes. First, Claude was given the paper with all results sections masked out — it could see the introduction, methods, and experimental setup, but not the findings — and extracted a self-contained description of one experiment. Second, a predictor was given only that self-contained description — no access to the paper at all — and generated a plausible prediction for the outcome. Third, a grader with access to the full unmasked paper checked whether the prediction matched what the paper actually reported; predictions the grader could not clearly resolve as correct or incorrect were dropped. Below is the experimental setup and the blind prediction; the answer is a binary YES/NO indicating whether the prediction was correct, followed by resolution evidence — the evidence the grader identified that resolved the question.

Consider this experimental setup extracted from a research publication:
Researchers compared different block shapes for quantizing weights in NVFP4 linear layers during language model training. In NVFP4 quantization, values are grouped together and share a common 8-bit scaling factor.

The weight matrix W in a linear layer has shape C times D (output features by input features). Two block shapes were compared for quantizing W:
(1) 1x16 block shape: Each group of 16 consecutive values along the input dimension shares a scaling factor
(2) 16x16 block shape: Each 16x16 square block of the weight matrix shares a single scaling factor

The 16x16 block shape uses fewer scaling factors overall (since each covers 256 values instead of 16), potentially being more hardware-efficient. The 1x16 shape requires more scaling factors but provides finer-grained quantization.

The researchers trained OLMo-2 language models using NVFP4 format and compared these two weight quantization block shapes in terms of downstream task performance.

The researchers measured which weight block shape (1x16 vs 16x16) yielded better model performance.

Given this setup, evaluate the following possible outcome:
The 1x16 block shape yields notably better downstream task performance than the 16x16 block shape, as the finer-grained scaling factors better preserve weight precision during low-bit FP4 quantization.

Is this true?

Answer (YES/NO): YES